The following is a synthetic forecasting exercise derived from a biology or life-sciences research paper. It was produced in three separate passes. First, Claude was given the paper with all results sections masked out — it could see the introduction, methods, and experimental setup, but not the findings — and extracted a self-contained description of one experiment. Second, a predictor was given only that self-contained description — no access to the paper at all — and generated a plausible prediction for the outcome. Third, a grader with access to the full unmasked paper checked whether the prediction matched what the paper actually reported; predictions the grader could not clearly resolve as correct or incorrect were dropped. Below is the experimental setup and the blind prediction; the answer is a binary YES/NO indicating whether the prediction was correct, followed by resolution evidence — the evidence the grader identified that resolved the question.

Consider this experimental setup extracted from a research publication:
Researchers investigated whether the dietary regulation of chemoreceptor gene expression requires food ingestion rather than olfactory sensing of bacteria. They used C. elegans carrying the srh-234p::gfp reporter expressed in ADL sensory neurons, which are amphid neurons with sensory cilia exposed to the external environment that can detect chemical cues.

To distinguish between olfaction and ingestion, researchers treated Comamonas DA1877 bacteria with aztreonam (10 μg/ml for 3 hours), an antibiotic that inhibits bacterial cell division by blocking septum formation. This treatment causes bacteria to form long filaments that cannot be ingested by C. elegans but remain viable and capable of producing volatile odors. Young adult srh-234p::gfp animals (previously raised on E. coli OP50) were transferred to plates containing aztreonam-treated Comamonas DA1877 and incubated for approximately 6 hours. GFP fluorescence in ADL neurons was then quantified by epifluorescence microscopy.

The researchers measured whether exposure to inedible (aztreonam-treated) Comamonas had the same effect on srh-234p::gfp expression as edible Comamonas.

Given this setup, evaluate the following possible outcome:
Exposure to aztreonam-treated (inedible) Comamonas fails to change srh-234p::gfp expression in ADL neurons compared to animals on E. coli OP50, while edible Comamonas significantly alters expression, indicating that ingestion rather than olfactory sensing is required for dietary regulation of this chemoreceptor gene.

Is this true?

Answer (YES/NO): NO